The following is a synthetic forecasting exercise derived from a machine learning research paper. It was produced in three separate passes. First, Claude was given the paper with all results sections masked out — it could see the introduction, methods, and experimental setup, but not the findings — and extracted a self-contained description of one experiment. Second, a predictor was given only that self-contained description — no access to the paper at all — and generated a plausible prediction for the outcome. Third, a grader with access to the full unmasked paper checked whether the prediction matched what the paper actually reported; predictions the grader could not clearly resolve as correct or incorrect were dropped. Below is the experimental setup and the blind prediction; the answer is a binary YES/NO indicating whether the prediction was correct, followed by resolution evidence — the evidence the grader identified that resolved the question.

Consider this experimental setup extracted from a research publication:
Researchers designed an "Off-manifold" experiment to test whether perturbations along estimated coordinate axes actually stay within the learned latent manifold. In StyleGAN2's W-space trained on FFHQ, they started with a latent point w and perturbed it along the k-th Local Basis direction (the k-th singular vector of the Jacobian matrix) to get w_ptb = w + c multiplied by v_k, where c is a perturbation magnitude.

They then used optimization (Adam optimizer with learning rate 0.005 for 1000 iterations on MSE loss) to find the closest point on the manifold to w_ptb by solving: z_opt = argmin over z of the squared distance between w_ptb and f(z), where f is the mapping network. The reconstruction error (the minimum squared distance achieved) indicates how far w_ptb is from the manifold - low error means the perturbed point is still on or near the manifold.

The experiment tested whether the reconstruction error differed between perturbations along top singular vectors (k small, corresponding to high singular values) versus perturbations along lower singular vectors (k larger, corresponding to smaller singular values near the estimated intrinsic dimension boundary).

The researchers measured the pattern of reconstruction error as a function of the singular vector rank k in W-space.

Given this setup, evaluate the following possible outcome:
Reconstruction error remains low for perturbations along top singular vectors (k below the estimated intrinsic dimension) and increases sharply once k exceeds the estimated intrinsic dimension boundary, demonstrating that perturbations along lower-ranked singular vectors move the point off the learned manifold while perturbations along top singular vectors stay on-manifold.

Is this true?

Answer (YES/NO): NO